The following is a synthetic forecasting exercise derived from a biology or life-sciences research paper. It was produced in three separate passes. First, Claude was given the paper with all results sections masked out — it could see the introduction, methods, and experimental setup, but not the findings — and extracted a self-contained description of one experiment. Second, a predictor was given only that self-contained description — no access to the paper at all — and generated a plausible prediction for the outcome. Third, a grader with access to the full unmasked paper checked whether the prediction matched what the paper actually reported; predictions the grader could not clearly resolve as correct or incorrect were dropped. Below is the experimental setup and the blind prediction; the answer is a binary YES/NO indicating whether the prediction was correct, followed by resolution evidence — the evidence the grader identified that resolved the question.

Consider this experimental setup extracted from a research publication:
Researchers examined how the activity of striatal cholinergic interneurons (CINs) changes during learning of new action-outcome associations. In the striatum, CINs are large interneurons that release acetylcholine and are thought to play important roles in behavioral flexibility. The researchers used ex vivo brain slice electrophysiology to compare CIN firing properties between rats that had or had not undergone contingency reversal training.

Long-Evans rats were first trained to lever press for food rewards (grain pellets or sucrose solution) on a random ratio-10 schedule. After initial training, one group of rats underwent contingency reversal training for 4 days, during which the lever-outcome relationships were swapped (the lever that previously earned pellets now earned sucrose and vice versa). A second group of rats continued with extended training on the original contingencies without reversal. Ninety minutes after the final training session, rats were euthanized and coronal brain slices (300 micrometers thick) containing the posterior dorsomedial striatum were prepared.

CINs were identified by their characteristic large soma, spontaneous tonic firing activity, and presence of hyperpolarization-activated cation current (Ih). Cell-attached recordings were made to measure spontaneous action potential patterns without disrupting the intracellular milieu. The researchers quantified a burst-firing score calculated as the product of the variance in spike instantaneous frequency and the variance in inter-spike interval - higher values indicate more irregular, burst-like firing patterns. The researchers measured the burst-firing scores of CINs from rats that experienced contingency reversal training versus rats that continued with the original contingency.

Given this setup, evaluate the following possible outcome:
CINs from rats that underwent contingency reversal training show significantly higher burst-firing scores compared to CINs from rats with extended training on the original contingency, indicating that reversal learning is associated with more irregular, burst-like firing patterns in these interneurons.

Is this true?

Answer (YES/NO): YES